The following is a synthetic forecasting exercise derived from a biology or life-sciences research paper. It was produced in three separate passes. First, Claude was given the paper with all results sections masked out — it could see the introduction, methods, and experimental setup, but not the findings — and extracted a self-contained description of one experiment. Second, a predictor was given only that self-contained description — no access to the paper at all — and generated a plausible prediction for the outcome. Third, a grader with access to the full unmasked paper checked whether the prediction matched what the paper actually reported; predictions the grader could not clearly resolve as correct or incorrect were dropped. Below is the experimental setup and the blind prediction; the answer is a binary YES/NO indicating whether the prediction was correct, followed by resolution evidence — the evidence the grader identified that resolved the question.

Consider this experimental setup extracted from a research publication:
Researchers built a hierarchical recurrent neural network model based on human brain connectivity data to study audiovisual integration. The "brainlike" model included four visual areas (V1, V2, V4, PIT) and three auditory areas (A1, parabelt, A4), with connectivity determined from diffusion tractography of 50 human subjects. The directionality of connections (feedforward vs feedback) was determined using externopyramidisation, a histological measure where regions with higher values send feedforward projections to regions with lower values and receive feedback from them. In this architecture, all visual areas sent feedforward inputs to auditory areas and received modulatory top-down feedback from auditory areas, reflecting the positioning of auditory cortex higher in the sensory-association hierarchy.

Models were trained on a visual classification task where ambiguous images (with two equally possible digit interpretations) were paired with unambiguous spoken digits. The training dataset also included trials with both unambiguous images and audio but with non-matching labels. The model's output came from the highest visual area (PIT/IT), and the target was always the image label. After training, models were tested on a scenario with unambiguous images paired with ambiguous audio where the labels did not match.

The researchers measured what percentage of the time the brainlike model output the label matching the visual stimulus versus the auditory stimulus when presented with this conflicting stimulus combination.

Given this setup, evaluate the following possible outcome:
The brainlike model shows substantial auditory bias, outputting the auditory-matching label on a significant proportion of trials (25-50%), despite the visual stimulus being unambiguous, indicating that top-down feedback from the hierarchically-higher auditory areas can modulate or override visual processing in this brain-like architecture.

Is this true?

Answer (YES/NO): NO